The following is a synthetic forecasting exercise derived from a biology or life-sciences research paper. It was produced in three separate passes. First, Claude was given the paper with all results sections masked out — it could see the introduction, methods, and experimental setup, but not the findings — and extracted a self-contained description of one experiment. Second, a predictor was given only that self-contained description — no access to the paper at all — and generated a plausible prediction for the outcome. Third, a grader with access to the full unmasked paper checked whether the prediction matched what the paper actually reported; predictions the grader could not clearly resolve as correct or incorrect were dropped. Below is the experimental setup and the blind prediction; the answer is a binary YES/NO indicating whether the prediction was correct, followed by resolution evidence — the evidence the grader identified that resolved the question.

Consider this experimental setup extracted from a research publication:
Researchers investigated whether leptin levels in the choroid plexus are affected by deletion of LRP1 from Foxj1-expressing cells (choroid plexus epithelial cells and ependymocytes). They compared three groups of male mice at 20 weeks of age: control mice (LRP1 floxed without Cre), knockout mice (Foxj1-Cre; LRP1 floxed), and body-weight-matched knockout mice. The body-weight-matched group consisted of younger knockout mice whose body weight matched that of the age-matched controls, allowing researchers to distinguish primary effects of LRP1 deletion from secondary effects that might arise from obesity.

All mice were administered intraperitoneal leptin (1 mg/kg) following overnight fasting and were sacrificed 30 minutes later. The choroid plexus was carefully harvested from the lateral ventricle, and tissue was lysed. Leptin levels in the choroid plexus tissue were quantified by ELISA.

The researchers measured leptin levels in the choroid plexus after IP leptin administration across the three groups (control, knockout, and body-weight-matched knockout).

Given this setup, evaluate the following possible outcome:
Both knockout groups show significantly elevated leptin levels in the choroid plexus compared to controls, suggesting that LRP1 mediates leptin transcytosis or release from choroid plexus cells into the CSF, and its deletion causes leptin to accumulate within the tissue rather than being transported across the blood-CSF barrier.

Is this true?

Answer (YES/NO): NO